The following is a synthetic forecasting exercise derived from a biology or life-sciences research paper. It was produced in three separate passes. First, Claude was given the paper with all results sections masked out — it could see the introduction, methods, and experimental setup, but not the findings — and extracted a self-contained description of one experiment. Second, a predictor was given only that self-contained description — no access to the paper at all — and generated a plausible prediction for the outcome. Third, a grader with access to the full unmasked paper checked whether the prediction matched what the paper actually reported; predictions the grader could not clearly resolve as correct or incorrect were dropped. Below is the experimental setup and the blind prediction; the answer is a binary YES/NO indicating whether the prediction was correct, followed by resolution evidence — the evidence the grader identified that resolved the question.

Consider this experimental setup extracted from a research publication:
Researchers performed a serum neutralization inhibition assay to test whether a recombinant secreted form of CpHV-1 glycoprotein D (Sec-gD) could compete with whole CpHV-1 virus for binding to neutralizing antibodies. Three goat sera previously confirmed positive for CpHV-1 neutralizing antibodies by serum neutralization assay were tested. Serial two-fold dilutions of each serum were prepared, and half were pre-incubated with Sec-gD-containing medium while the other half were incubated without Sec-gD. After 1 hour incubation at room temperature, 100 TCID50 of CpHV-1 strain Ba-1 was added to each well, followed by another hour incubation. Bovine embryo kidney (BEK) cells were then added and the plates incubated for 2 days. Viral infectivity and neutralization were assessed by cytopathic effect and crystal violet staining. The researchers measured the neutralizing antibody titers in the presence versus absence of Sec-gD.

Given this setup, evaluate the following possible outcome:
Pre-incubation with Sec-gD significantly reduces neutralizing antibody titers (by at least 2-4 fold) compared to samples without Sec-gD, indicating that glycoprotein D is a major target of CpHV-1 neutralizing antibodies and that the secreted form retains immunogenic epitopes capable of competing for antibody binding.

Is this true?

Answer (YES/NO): YES